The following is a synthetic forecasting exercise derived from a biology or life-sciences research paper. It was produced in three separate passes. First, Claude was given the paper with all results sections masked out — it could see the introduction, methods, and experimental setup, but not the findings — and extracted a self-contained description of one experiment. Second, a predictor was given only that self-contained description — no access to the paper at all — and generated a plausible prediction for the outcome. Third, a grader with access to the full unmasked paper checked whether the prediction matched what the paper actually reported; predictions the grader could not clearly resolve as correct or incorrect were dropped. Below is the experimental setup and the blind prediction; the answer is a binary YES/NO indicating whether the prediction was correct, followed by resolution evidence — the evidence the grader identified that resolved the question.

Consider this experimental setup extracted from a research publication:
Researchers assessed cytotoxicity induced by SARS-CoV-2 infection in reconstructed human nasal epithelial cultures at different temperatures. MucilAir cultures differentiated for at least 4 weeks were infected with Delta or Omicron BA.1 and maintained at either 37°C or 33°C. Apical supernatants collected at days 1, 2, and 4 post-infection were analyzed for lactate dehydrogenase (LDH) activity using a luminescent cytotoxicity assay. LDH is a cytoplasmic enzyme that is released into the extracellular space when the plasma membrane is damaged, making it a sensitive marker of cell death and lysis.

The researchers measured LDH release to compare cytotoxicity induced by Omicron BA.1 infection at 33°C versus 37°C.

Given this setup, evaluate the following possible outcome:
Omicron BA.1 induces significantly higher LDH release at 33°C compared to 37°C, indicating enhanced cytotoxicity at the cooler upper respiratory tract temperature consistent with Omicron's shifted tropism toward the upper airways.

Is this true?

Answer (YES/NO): NO